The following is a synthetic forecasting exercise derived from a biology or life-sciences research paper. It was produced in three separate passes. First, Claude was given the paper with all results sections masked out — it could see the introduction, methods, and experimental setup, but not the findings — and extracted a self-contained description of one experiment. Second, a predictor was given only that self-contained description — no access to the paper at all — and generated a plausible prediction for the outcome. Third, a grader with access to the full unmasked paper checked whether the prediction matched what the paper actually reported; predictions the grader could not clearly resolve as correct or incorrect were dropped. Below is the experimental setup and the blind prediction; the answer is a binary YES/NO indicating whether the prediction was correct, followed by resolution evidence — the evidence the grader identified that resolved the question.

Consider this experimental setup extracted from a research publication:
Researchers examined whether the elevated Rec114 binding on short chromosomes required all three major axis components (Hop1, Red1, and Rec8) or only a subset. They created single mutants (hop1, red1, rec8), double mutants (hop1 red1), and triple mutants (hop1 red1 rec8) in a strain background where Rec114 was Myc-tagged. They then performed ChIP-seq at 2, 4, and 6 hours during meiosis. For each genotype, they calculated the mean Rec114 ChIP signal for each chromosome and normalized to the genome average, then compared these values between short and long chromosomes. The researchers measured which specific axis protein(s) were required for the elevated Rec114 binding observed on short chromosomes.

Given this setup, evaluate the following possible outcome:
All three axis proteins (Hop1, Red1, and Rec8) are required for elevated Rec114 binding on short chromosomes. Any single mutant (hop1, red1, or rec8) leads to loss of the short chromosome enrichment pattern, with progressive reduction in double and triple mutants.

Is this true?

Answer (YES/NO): NO